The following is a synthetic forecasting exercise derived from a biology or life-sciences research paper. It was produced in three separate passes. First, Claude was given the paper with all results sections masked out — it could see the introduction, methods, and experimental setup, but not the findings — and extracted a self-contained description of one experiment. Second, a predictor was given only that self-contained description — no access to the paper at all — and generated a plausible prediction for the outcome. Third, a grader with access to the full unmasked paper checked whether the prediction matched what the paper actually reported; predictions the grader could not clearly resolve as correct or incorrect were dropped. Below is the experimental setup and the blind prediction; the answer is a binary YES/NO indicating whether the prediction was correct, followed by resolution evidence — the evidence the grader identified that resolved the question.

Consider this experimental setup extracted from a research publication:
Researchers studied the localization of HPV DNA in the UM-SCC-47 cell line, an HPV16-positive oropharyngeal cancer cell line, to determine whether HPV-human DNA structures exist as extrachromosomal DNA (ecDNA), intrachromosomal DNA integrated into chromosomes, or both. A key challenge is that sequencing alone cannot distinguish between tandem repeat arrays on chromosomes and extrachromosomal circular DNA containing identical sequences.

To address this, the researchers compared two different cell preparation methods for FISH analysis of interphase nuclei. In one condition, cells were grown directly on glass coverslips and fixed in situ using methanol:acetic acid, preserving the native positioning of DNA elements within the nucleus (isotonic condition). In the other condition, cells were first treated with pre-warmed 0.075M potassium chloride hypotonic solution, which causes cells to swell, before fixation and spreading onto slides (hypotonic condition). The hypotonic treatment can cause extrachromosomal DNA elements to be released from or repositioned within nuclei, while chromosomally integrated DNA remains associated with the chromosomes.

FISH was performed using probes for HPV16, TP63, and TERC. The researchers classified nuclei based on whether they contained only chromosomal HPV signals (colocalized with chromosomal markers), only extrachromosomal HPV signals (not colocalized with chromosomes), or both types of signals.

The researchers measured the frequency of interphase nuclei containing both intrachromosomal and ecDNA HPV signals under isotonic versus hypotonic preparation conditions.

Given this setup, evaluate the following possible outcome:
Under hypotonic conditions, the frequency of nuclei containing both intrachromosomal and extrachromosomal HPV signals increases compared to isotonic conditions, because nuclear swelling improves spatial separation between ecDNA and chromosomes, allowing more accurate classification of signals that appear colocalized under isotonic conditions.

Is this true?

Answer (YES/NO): NO